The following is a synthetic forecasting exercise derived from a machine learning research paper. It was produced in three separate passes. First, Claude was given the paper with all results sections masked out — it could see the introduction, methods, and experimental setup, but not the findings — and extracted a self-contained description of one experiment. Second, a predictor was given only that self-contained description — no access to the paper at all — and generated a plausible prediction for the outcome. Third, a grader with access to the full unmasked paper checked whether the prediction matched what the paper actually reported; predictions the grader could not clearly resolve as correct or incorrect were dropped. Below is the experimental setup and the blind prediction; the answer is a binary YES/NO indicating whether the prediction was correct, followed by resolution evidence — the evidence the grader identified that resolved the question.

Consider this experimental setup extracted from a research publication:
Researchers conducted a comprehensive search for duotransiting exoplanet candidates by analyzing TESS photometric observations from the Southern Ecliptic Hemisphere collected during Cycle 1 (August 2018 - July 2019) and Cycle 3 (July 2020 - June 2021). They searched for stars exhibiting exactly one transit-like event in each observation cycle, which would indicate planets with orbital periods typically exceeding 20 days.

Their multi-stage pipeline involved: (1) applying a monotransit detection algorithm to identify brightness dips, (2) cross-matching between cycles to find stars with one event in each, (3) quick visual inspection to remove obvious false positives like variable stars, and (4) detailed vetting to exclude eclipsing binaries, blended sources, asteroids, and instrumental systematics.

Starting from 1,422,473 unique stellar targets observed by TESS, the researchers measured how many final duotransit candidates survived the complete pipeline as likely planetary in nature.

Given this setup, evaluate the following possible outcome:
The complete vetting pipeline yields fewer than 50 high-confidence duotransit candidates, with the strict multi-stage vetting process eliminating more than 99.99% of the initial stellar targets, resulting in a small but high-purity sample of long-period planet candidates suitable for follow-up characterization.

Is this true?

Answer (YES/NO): NO